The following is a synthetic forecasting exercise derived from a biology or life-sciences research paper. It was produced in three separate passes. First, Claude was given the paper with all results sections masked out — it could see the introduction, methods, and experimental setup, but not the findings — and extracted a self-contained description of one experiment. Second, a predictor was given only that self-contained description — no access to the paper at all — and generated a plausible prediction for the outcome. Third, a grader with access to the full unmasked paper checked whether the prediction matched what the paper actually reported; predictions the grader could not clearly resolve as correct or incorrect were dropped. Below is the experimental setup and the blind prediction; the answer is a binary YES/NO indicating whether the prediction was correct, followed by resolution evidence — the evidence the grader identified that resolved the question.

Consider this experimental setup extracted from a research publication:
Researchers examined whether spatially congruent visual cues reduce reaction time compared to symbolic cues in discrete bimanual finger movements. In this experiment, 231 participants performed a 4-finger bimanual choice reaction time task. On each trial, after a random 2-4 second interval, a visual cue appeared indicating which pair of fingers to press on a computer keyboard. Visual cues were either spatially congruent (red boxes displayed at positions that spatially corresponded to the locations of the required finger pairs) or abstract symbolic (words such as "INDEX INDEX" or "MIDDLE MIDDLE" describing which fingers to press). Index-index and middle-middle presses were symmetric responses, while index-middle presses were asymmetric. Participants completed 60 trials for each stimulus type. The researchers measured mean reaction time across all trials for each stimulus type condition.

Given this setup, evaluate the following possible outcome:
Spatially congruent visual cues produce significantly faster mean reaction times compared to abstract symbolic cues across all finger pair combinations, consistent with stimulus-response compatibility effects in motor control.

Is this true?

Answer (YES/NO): YES